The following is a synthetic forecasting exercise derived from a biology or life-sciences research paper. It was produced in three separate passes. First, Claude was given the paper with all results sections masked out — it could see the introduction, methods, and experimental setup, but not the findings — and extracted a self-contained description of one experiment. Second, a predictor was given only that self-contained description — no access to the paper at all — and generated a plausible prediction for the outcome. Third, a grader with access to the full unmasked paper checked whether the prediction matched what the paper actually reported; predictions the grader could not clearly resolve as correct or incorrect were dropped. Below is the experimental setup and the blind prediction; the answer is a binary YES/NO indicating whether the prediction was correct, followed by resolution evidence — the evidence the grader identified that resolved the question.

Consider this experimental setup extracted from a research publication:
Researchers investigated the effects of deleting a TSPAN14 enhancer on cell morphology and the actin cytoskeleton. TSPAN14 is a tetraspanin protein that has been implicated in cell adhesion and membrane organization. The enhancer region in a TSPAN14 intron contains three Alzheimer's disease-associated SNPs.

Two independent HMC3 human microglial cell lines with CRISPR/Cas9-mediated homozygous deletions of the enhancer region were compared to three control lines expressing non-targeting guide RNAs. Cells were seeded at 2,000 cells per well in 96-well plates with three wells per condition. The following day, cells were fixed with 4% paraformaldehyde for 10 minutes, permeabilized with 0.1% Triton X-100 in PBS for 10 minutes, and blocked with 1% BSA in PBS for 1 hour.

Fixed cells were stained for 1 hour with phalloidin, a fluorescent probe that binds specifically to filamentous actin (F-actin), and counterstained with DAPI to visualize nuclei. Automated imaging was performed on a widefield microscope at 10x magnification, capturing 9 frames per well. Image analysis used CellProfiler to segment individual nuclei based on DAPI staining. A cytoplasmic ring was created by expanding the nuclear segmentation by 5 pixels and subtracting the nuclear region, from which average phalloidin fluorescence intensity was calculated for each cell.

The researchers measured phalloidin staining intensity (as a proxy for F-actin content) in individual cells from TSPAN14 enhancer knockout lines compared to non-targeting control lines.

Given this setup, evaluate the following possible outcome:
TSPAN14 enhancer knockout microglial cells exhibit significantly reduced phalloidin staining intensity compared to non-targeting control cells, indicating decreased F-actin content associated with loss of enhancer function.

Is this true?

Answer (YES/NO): YES